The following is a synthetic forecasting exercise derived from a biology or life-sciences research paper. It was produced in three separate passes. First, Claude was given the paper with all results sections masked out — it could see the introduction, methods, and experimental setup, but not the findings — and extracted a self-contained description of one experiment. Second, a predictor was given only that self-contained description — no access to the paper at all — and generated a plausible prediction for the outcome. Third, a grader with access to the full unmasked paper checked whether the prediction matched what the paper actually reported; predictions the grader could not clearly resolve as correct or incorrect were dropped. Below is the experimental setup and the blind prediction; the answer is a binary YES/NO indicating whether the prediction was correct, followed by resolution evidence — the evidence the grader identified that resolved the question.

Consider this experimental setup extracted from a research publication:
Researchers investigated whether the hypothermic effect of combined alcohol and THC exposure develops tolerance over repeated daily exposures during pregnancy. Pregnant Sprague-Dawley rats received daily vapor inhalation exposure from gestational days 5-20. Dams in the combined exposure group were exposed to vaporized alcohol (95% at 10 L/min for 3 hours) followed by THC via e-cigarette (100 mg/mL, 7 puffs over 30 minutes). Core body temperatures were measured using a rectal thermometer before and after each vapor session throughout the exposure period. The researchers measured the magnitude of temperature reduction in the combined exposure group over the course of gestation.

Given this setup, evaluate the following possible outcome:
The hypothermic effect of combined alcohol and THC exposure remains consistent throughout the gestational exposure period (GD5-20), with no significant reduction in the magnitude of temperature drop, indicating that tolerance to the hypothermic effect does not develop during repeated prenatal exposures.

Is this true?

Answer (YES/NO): NO